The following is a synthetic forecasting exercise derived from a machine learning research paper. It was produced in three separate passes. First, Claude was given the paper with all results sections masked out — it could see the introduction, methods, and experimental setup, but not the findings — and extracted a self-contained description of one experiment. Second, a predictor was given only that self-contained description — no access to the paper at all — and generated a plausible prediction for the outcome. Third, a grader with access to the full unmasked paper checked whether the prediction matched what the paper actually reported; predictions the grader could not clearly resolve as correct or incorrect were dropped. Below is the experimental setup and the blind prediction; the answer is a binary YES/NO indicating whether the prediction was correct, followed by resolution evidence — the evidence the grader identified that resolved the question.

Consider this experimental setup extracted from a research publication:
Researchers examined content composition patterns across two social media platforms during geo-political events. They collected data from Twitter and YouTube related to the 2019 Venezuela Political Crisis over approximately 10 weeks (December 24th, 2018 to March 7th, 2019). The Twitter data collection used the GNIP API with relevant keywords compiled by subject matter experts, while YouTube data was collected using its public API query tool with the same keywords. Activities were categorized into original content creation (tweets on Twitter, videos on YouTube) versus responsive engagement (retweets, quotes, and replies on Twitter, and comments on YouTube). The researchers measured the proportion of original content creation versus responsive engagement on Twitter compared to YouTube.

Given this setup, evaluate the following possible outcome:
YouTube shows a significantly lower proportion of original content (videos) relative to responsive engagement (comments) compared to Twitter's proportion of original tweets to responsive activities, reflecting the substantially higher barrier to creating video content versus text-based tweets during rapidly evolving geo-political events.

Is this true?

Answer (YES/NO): YES